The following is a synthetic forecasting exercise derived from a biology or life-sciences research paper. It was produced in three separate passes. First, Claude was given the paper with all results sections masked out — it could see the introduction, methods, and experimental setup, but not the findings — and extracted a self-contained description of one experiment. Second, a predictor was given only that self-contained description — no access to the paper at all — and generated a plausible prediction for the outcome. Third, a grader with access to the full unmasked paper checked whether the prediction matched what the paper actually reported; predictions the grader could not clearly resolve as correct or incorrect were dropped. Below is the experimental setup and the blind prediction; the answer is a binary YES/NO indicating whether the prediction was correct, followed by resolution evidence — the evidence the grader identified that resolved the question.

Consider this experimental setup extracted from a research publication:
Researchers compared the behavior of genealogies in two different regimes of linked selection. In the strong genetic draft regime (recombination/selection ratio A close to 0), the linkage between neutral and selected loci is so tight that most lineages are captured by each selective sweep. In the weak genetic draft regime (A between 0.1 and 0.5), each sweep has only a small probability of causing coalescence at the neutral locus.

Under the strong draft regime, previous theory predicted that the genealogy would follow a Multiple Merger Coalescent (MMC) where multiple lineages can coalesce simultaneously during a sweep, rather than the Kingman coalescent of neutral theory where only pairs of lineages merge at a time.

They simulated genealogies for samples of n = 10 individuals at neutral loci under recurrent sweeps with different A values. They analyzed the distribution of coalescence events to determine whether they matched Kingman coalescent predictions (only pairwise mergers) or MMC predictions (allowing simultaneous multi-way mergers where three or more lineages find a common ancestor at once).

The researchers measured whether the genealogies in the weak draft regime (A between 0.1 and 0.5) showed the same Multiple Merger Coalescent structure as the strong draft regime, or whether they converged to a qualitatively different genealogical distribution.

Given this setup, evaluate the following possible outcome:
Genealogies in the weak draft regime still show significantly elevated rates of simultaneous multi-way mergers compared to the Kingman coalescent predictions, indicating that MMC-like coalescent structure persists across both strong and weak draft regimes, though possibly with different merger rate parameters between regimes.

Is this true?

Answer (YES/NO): NO